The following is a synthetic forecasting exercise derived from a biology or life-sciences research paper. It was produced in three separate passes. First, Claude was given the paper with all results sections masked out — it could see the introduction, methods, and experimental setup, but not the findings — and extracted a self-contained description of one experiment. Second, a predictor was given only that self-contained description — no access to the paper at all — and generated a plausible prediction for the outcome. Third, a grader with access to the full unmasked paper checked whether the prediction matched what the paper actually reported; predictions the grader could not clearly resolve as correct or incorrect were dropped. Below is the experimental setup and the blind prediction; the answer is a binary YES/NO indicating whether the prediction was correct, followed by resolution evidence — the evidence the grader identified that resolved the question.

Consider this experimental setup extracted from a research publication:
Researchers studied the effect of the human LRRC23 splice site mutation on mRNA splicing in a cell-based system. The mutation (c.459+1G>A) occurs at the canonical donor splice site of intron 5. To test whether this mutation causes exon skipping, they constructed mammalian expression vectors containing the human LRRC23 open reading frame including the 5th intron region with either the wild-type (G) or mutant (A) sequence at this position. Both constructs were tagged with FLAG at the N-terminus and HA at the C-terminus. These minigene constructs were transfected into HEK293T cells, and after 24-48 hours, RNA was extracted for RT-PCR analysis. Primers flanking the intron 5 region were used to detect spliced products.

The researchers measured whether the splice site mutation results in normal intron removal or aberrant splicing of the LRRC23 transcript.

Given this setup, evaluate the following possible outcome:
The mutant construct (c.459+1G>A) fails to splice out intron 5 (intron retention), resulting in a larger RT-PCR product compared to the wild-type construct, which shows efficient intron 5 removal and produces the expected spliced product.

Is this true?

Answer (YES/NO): YES